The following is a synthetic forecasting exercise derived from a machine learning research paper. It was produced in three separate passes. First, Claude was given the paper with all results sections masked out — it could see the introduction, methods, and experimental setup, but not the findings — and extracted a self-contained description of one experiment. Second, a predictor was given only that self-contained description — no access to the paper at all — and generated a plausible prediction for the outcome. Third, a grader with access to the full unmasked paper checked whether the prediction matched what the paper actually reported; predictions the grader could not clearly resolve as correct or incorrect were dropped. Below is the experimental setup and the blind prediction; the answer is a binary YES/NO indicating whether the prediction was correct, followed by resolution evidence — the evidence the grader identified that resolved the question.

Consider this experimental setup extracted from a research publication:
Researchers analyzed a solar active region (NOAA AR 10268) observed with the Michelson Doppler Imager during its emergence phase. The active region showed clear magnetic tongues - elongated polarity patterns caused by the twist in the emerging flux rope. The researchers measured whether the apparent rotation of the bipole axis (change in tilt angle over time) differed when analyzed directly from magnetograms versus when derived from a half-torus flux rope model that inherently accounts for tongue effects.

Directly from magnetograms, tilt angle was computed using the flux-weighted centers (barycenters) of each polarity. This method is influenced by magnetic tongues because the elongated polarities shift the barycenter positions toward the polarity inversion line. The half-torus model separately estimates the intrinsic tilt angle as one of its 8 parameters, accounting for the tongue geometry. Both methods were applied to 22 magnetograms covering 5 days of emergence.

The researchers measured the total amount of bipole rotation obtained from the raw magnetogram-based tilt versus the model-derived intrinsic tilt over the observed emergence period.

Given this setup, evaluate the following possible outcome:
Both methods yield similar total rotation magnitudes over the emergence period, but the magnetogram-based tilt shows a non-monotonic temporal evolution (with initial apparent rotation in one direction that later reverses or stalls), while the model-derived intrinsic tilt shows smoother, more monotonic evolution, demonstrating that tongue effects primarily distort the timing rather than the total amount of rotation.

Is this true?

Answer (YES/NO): NO